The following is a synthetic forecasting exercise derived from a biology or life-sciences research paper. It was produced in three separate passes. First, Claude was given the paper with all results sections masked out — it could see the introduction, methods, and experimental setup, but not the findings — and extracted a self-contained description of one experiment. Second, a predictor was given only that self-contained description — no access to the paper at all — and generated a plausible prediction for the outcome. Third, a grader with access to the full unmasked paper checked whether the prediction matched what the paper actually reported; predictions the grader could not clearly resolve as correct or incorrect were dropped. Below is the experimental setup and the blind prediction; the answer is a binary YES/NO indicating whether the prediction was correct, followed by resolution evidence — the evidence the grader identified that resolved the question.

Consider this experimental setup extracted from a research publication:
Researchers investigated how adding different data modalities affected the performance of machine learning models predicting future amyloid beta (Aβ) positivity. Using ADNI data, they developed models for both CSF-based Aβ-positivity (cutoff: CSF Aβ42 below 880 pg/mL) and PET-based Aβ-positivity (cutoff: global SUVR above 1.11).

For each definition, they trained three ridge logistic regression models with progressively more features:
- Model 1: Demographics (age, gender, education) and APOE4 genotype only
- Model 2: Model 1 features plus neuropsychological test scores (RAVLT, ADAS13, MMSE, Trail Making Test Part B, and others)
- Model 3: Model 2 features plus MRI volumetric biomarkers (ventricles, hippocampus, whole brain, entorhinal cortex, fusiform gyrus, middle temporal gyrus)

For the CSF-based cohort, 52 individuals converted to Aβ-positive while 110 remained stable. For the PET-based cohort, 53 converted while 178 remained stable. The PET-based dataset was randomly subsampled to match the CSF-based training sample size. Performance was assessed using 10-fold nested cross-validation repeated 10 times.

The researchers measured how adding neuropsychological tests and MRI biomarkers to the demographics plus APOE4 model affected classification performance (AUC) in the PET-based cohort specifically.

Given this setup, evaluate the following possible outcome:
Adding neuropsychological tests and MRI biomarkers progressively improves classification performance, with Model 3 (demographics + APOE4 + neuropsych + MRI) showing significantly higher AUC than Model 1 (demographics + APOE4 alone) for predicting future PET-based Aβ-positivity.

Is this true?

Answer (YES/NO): NO